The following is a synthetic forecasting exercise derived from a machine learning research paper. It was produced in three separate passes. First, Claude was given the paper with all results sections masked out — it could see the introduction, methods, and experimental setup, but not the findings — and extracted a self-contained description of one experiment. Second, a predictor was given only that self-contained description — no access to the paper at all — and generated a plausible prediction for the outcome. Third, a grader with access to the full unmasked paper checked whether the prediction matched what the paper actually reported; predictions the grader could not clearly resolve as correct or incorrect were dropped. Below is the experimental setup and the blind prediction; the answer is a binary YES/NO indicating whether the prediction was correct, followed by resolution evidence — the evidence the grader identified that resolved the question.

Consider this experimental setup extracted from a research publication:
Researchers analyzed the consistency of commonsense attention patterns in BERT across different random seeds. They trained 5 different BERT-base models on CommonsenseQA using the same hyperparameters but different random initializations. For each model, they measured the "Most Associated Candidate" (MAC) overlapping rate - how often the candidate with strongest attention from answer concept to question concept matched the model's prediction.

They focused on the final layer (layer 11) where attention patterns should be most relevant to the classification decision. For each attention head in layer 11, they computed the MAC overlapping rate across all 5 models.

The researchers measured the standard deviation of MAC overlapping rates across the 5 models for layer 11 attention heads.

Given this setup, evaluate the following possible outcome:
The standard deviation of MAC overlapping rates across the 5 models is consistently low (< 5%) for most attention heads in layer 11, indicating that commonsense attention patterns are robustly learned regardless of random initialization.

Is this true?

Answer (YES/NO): YES